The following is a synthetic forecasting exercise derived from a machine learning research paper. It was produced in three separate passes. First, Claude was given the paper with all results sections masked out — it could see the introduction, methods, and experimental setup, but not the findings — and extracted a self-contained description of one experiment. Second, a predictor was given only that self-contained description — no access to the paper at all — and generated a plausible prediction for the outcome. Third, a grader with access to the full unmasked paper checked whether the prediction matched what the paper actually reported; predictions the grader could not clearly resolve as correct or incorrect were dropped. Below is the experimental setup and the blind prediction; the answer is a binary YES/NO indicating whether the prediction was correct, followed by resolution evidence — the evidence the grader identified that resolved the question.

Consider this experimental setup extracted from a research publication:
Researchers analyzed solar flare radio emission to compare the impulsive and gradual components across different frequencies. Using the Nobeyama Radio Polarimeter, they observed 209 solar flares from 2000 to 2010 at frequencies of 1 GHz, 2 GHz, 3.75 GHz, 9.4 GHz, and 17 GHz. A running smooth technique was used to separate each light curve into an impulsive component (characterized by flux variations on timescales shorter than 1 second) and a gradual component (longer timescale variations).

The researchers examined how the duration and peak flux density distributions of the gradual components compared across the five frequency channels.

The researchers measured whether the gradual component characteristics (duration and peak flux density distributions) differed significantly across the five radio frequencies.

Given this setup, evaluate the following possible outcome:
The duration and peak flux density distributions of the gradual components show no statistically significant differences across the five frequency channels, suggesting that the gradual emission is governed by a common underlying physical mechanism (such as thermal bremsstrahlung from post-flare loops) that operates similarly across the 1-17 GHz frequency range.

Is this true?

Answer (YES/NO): YES